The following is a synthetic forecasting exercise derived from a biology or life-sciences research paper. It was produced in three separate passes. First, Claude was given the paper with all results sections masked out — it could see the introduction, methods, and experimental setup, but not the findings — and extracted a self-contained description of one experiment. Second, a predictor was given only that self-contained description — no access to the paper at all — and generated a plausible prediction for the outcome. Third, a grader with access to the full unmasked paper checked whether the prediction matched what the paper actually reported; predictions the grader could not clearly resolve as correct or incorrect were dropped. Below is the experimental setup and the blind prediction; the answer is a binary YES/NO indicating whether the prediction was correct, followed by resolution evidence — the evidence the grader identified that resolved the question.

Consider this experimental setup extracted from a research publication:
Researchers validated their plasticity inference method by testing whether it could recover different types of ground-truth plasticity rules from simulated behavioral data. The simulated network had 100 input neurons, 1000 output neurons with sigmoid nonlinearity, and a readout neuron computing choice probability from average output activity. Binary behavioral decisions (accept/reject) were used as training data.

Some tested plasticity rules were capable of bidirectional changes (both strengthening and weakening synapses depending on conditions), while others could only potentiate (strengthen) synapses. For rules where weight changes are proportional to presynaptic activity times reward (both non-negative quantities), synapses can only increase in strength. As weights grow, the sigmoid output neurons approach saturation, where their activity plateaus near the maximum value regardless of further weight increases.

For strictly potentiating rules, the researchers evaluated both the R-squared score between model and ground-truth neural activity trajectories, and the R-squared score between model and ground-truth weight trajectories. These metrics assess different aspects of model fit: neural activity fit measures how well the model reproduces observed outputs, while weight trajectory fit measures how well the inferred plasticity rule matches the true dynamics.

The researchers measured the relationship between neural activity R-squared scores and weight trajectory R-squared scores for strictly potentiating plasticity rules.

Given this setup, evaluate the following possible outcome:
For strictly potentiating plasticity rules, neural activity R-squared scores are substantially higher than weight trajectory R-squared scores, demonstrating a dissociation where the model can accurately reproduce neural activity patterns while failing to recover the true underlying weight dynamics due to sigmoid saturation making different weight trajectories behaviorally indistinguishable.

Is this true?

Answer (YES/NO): YES